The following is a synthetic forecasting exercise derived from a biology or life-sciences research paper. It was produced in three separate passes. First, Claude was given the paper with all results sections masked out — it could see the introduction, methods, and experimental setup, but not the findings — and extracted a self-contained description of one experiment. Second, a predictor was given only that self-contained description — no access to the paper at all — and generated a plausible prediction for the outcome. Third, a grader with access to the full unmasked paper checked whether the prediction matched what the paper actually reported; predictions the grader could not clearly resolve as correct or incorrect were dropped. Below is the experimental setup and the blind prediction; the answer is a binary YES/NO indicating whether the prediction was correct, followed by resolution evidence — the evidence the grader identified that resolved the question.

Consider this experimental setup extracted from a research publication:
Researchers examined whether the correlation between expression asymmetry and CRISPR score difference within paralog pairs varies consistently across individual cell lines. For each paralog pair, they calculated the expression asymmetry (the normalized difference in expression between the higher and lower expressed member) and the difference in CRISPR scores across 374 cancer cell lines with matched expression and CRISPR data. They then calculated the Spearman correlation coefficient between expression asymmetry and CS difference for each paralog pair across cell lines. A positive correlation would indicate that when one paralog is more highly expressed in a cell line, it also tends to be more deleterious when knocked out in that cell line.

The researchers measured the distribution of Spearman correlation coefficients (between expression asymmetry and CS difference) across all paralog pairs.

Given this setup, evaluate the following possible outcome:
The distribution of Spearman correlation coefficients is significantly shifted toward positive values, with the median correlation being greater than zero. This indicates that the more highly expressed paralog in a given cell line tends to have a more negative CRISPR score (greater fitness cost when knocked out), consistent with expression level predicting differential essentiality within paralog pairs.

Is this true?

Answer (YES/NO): NO